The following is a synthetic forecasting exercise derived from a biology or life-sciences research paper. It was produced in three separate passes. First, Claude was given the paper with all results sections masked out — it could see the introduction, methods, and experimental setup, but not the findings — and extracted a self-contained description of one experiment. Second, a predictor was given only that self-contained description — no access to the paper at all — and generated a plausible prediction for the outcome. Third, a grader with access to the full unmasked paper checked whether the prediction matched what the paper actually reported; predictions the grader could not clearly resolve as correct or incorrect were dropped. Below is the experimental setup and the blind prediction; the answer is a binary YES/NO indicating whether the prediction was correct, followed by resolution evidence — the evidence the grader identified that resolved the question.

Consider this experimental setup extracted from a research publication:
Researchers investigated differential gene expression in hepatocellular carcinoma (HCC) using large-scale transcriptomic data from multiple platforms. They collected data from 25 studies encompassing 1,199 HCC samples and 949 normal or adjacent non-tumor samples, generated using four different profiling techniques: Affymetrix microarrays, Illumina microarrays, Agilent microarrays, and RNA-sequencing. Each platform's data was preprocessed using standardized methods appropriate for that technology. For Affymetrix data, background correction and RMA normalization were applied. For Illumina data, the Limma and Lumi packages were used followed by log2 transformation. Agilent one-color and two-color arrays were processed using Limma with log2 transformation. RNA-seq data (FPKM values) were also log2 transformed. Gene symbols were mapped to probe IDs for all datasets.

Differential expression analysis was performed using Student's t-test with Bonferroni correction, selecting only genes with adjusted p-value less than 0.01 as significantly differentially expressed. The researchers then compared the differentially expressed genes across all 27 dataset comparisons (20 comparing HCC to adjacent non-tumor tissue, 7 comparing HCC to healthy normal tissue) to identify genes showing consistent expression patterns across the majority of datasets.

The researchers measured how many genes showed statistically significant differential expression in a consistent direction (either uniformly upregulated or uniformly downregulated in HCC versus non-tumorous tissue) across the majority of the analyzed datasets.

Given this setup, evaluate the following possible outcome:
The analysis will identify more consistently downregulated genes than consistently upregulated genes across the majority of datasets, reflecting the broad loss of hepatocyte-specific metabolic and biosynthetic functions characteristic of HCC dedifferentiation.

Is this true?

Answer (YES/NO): NO